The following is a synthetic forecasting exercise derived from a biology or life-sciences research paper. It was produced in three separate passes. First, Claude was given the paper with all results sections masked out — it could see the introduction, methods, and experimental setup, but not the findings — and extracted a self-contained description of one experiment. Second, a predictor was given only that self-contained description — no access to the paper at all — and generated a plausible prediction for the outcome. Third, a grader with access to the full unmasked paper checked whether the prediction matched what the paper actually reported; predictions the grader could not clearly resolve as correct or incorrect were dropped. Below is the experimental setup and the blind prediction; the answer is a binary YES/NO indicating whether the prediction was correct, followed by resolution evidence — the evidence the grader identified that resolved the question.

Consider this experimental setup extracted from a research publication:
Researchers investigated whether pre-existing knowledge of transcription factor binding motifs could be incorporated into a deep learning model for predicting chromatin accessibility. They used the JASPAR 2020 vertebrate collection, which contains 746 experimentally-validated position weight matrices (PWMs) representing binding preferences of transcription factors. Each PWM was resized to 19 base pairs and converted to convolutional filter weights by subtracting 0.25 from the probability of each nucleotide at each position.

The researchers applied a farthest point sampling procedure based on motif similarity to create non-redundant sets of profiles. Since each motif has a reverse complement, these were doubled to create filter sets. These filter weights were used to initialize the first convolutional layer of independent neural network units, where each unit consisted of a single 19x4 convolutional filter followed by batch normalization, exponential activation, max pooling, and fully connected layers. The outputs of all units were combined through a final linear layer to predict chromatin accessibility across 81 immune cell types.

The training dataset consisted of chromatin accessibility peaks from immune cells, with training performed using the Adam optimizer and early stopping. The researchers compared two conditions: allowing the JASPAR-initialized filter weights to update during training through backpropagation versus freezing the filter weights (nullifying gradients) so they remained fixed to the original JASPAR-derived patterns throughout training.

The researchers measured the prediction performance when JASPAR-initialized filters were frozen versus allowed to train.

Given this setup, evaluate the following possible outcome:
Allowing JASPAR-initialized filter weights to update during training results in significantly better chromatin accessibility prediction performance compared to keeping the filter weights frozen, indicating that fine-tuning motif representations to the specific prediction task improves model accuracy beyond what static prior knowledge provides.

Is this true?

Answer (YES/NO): YES